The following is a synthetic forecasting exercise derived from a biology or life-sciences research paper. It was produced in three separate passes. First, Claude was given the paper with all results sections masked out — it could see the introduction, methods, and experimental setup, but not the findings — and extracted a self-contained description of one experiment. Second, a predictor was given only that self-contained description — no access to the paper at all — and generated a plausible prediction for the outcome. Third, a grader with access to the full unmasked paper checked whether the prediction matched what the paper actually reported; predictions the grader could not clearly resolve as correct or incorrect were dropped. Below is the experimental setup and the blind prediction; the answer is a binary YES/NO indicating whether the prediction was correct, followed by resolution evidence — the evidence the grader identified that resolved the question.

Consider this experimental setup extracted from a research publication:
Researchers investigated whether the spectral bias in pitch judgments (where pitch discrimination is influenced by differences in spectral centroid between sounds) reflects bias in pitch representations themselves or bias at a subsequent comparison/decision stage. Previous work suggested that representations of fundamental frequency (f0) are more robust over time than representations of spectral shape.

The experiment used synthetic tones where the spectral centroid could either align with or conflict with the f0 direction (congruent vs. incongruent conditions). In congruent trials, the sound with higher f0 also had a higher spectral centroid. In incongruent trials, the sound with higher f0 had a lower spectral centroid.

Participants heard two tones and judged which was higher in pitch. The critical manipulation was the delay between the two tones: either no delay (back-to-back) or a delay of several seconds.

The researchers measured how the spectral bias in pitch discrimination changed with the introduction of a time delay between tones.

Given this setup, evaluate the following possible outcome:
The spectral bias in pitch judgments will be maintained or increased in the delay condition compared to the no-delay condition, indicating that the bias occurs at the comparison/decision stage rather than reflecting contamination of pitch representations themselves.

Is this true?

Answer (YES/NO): NO